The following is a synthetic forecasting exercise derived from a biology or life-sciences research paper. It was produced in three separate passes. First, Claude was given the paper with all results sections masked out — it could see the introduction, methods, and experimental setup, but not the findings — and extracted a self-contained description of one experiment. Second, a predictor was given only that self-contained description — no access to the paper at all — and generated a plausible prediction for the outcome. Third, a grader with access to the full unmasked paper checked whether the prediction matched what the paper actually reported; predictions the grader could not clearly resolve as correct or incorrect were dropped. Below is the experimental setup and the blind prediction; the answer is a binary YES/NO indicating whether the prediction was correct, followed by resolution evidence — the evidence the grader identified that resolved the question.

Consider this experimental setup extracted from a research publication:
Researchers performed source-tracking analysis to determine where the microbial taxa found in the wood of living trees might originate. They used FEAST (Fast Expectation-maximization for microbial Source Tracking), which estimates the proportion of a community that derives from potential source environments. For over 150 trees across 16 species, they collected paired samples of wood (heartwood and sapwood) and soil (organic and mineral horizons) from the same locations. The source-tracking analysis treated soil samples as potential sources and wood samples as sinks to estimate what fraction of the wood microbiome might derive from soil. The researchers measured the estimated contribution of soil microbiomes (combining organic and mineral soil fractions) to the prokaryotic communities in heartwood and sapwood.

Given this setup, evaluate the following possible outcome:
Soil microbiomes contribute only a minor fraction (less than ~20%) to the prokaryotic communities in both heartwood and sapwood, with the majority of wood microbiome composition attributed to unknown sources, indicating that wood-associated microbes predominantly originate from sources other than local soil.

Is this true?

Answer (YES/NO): YES